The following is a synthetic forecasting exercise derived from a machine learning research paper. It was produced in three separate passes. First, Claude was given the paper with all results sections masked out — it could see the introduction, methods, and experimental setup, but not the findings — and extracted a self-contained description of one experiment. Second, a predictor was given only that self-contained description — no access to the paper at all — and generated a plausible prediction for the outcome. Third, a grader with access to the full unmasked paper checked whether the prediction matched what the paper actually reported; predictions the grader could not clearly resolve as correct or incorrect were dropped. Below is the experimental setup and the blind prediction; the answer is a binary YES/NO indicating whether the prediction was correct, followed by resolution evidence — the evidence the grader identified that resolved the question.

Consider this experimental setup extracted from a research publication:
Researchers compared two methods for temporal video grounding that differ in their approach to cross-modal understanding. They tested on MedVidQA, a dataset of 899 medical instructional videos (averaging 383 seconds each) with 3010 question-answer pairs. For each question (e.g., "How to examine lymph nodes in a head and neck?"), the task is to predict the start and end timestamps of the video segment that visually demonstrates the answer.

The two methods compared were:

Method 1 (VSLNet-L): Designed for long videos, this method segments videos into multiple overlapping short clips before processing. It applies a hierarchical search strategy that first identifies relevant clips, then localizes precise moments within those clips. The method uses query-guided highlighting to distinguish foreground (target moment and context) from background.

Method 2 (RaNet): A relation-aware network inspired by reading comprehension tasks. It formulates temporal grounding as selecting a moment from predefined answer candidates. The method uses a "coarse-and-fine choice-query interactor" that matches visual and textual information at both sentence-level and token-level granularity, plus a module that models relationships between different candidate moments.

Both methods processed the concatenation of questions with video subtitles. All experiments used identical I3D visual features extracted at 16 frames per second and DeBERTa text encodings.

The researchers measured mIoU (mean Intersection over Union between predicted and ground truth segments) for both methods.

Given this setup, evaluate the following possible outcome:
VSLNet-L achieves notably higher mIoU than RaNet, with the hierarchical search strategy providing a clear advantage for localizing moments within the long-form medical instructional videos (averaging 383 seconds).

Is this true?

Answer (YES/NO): NO